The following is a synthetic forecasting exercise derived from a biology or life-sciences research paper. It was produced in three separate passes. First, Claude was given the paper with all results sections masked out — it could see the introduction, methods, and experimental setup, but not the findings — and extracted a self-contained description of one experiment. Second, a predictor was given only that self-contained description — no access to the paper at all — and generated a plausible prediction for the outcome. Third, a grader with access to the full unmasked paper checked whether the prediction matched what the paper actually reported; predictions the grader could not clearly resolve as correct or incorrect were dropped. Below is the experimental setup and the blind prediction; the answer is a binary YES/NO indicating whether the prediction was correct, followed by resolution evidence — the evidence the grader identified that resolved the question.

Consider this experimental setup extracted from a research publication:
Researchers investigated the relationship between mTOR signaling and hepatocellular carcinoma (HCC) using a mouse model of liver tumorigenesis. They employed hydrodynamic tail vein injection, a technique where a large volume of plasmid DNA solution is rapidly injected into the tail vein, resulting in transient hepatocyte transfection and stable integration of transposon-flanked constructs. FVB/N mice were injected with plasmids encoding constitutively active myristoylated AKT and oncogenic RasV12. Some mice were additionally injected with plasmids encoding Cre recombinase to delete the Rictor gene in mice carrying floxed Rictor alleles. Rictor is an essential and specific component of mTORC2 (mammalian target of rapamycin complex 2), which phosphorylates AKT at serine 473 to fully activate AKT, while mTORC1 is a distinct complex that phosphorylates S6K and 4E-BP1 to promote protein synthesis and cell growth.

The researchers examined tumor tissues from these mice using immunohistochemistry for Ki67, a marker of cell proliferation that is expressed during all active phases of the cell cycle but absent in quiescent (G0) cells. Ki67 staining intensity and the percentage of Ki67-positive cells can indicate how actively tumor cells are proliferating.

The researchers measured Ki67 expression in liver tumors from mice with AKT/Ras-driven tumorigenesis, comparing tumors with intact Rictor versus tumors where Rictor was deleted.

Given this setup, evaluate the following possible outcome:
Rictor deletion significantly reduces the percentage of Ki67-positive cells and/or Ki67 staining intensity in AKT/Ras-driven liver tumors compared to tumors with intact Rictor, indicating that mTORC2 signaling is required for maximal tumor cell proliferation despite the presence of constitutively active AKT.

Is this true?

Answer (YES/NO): YES